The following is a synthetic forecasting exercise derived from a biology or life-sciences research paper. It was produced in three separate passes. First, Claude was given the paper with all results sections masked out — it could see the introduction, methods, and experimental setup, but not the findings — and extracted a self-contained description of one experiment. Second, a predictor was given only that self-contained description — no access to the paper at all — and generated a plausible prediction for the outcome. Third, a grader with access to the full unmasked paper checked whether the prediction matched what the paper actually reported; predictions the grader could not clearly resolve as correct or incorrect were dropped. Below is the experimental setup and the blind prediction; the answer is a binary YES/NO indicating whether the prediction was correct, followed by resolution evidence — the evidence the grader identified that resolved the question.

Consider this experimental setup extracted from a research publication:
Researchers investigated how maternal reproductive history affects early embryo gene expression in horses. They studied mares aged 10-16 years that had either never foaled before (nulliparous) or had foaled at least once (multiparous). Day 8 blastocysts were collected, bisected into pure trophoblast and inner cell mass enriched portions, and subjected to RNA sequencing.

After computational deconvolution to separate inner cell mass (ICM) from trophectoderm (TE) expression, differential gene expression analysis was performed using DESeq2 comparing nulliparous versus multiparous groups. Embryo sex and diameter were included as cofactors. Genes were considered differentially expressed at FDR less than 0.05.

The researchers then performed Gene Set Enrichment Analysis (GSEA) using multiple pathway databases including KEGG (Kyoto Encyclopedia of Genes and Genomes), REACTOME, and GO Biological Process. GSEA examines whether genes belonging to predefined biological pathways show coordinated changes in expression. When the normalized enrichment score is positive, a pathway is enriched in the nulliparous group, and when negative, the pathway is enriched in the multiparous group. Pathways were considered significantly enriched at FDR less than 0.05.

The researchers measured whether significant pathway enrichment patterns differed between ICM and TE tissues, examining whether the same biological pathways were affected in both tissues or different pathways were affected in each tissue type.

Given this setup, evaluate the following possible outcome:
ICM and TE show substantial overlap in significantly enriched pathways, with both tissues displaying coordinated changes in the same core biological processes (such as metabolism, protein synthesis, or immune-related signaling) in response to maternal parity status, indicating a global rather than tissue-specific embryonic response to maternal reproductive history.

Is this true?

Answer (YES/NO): NO